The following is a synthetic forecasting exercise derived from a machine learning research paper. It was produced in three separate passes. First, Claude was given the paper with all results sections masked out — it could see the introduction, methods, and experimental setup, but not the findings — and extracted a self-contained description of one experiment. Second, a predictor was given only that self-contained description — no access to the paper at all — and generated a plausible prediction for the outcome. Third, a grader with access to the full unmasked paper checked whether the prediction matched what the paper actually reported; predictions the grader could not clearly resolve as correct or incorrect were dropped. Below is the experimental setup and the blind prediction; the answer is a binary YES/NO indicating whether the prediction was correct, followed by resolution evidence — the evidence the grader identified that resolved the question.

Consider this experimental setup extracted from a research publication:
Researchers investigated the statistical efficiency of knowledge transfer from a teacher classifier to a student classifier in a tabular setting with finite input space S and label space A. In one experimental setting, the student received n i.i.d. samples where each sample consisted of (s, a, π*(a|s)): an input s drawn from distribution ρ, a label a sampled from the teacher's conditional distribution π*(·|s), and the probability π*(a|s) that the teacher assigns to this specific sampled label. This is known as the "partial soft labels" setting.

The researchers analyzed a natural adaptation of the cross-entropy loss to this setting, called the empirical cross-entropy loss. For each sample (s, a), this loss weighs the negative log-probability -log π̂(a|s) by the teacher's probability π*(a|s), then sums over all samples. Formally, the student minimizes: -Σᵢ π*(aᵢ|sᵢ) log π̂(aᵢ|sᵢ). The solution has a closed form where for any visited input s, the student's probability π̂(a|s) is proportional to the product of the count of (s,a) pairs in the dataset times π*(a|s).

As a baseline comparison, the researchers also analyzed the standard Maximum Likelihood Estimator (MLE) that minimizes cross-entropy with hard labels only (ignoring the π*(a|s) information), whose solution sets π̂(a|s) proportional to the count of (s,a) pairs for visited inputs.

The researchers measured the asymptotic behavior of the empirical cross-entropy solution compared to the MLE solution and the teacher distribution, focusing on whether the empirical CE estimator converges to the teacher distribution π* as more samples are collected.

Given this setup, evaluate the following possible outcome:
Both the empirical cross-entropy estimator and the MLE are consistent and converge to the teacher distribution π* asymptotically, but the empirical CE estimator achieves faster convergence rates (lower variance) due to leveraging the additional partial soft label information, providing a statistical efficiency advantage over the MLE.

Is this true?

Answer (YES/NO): NO